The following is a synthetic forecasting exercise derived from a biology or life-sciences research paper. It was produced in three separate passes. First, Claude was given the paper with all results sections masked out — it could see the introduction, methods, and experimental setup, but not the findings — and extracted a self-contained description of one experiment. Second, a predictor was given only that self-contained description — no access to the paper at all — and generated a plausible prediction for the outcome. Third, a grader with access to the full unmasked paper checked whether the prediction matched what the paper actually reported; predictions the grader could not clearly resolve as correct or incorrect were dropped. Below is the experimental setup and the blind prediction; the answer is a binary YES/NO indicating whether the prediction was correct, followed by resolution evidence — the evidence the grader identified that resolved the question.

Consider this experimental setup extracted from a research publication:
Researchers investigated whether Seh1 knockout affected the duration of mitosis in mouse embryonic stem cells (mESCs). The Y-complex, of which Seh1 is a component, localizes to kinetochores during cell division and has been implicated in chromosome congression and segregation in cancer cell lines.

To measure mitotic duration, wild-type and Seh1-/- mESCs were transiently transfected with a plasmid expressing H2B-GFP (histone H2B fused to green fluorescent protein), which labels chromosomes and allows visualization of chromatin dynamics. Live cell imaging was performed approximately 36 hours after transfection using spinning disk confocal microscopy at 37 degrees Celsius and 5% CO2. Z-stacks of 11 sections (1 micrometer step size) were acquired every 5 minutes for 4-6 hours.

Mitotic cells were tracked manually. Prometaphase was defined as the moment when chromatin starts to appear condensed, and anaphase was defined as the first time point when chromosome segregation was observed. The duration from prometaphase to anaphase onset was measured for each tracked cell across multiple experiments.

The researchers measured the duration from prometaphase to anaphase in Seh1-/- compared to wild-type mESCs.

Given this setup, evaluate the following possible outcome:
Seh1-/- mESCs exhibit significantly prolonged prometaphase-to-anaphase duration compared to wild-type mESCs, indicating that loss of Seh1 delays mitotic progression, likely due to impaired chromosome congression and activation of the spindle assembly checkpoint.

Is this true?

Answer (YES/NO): YES